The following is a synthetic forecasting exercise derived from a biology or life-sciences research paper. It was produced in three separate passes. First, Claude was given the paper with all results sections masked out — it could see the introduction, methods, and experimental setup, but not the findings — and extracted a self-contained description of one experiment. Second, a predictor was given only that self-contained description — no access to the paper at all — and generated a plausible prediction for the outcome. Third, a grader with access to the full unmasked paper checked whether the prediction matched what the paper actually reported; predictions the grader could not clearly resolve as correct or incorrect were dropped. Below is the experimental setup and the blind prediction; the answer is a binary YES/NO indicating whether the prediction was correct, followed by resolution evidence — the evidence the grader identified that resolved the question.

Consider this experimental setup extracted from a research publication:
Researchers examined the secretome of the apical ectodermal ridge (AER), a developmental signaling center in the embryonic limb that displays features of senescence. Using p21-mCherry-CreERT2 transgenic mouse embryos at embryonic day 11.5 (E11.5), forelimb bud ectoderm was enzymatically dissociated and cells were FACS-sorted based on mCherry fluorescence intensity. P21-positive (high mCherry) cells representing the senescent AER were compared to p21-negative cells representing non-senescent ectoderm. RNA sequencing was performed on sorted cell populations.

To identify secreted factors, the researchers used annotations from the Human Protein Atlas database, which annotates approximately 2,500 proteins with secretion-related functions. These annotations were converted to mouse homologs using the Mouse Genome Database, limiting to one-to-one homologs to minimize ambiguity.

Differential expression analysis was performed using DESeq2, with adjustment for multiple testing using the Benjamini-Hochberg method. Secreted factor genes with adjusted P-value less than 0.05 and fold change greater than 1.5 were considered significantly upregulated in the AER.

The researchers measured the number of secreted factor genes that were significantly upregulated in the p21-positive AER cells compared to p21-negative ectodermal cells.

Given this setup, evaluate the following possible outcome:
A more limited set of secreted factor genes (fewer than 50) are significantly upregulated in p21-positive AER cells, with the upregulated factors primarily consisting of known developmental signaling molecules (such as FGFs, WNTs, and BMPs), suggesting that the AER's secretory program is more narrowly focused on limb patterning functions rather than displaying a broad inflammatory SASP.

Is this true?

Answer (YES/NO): NO